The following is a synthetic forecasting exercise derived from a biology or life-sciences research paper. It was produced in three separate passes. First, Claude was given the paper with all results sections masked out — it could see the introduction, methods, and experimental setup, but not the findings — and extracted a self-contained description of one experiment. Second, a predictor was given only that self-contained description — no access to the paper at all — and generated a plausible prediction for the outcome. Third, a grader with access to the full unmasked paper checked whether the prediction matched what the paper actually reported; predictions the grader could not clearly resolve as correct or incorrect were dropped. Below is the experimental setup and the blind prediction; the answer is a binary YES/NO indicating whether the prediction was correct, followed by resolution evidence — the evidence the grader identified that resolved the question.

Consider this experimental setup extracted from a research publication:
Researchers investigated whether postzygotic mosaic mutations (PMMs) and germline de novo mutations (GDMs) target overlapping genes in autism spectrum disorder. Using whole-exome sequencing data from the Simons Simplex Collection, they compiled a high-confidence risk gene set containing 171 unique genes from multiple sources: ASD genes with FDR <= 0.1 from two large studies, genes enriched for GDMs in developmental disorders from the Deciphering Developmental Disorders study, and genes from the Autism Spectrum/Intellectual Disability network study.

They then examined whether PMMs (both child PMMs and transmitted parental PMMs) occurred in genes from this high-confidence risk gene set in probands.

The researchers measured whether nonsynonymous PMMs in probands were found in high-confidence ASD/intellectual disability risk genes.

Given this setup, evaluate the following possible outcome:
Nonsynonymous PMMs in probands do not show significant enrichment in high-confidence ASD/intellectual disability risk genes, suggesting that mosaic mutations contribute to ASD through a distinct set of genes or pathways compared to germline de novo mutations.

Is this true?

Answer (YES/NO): NO